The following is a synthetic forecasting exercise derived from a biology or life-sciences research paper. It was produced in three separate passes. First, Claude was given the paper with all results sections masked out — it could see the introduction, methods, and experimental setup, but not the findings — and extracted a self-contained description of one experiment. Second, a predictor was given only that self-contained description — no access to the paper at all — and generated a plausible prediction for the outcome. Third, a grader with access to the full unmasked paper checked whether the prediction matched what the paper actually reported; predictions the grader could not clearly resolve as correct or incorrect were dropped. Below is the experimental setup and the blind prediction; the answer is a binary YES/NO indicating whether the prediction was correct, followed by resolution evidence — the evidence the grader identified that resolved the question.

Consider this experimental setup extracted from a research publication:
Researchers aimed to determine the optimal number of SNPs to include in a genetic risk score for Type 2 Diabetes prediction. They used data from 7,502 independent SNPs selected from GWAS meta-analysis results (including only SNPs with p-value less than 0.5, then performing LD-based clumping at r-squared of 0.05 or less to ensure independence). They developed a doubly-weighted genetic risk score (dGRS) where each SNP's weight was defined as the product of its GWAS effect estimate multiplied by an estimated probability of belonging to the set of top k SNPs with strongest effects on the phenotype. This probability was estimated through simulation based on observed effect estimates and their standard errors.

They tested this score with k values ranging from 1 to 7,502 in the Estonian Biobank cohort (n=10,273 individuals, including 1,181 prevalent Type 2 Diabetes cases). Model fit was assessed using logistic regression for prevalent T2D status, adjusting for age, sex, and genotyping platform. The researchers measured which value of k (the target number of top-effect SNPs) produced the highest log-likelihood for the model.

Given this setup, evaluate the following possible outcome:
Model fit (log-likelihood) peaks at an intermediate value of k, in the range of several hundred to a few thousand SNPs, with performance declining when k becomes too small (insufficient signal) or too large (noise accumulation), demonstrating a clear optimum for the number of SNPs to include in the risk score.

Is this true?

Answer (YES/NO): YES